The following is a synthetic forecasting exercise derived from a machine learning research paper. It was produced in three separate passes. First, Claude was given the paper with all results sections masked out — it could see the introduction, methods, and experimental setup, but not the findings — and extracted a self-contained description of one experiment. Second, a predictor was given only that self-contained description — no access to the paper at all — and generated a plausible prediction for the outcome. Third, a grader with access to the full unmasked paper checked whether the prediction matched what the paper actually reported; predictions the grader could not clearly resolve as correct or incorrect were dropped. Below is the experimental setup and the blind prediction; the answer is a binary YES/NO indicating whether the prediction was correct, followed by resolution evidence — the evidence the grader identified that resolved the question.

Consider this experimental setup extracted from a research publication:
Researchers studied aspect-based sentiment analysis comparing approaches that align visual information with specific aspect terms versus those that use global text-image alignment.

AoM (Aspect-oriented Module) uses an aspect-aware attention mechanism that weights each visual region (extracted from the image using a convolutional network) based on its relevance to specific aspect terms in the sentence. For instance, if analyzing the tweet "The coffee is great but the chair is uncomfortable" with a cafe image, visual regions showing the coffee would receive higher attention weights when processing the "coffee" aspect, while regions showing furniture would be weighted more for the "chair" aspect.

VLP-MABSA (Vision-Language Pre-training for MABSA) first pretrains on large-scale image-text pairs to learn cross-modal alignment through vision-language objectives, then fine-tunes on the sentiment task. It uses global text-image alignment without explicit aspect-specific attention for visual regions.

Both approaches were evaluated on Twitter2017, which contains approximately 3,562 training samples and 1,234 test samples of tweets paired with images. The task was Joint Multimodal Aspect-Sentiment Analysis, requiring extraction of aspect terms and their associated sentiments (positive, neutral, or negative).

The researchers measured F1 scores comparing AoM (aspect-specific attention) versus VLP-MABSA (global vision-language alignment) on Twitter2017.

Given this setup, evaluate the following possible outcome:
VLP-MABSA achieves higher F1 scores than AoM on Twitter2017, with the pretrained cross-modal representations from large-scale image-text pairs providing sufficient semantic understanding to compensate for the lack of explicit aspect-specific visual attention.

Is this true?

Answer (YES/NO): NO